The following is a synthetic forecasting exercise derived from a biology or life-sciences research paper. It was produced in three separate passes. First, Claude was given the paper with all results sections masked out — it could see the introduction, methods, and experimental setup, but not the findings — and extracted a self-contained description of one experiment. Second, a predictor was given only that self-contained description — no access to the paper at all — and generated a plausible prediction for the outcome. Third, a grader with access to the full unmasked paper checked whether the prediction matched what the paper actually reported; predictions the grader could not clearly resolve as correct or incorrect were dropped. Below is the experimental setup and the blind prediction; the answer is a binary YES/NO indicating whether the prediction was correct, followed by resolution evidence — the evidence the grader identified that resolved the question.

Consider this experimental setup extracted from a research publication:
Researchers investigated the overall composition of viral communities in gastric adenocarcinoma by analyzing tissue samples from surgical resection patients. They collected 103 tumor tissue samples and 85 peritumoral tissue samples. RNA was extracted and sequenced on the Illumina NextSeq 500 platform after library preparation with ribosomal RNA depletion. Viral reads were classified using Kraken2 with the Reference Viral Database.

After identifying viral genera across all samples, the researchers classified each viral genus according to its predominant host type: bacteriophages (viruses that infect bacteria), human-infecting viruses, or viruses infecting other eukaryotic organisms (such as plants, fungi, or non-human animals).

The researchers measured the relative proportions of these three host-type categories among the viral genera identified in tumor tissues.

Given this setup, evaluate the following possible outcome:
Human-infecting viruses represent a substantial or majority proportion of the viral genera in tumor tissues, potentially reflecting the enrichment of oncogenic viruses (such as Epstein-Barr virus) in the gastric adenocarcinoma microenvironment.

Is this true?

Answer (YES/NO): NO